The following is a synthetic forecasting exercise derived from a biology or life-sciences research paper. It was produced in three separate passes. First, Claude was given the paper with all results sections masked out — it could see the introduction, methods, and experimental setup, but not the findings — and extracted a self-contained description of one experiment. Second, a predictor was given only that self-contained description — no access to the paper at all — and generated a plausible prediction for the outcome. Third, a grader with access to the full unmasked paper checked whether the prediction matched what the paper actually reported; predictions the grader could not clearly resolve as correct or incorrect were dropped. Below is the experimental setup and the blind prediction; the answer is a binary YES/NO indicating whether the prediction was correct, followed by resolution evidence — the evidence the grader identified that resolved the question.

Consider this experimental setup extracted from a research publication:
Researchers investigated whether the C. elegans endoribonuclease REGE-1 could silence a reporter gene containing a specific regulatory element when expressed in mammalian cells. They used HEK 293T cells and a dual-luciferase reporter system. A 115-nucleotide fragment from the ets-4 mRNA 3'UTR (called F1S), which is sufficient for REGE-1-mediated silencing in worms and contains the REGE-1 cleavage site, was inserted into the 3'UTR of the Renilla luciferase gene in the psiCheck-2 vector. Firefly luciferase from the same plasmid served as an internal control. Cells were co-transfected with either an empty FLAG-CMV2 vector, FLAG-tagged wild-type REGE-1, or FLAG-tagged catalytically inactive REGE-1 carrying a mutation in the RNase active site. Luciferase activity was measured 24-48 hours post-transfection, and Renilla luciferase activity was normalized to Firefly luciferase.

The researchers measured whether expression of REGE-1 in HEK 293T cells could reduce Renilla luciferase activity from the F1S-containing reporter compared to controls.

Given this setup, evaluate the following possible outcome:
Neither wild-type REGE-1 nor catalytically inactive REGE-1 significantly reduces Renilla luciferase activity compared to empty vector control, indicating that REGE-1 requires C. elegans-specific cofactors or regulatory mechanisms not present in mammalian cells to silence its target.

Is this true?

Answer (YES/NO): NO